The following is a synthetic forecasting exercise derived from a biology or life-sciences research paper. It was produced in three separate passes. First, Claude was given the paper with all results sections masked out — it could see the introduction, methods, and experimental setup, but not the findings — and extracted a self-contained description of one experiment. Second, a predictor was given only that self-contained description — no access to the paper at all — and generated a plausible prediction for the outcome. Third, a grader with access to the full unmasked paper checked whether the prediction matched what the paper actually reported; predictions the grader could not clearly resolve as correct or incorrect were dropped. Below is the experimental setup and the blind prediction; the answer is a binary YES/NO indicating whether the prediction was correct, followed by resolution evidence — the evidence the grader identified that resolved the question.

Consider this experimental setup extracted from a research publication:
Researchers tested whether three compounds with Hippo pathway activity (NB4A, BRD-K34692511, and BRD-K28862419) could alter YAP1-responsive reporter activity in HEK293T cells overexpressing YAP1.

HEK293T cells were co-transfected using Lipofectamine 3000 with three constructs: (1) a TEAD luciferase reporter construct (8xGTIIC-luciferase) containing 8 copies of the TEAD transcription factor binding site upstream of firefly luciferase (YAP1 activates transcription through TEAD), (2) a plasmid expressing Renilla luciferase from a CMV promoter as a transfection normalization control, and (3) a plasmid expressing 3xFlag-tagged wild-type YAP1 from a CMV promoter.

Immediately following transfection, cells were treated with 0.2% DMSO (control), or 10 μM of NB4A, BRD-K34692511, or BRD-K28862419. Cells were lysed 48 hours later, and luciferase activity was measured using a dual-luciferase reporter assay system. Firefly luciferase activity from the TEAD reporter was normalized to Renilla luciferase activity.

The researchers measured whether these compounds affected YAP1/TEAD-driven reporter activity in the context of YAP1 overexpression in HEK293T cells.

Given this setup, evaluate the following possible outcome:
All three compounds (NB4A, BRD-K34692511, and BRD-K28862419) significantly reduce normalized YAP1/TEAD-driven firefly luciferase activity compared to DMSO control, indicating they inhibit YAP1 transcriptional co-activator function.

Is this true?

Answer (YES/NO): NO